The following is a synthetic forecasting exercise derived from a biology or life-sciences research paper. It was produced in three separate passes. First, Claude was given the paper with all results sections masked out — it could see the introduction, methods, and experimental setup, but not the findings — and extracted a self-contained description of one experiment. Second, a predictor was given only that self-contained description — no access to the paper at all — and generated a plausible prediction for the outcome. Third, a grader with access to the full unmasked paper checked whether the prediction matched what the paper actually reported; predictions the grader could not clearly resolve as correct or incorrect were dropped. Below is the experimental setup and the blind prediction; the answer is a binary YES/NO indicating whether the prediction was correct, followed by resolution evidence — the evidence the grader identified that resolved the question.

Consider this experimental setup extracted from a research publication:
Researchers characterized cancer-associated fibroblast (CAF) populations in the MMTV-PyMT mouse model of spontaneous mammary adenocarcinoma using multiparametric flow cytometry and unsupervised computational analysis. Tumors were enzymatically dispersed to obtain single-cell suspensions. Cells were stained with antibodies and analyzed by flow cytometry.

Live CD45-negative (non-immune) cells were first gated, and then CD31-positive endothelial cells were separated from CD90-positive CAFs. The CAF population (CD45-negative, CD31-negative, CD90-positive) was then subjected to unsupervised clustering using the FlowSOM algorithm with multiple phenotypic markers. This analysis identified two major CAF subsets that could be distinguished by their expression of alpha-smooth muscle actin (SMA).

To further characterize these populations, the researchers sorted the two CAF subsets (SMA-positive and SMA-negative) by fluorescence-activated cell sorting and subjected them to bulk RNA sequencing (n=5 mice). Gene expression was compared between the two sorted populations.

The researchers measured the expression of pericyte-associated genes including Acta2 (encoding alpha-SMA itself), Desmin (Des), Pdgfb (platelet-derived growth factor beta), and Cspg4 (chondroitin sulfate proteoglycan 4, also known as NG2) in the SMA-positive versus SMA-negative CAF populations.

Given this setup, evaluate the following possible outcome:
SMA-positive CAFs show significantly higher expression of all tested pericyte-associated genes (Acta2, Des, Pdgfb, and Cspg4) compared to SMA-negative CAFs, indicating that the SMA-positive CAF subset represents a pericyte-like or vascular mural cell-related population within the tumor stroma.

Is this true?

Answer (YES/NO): YES